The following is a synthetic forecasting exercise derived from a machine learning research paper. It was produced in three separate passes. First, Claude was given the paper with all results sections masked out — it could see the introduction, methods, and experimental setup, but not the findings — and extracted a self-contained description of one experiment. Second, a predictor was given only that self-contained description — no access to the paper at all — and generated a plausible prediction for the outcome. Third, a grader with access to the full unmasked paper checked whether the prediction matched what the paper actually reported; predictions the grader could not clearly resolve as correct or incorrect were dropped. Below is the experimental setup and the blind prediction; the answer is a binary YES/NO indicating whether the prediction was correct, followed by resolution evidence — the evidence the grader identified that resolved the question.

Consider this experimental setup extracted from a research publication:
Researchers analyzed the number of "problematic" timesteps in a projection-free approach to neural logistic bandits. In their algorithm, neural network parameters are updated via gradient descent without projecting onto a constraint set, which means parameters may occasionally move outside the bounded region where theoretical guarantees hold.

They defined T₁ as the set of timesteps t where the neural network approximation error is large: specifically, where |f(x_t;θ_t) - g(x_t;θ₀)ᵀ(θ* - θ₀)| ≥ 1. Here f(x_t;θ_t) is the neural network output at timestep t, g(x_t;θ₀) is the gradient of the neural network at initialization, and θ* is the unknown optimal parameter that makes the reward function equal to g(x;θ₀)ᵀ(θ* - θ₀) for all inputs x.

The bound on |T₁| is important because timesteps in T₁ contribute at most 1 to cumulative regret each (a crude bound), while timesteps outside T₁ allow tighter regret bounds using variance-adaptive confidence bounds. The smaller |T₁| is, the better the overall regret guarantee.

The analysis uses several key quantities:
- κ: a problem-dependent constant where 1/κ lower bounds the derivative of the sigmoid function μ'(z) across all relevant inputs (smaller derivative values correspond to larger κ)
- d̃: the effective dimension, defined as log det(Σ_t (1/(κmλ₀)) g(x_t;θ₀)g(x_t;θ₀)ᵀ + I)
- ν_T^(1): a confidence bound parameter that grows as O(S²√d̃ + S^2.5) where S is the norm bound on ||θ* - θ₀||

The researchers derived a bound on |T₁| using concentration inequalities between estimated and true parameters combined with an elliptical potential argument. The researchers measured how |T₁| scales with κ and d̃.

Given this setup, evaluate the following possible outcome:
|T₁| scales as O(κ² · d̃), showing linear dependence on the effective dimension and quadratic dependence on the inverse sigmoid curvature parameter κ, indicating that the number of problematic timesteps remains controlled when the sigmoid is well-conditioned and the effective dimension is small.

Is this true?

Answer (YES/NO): NO